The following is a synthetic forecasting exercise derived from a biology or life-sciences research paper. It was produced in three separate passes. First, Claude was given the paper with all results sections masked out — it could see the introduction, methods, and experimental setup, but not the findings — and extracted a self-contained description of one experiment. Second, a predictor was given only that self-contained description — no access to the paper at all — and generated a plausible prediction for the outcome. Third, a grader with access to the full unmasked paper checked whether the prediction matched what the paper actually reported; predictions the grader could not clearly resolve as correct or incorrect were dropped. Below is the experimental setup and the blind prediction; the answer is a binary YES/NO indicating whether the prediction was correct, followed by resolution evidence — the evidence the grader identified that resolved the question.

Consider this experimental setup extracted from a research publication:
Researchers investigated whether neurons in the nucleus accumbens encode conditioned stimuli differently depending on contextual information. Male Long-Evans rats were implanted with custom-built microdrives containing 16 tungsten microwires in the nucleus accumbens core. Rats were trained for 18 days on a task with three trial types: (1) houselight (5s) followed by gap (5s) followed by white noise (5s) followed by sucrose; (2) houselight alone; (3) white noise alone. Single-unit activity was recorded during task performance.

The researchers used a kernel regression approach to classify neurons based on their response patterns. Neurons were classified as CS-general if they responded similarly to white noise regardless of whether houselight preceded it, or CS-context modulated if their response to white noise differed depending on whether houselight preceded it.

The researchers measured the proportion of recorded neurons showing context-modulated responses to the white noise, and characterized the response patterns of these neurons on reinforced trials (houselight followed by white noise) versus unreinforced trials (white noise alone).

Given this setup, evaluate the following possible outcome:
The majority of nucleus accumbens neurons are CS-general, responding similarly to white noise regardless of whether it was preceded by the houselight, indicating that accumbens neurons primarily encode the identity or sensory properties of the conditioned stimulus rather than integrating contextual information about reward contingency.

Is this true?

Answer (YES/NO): NO